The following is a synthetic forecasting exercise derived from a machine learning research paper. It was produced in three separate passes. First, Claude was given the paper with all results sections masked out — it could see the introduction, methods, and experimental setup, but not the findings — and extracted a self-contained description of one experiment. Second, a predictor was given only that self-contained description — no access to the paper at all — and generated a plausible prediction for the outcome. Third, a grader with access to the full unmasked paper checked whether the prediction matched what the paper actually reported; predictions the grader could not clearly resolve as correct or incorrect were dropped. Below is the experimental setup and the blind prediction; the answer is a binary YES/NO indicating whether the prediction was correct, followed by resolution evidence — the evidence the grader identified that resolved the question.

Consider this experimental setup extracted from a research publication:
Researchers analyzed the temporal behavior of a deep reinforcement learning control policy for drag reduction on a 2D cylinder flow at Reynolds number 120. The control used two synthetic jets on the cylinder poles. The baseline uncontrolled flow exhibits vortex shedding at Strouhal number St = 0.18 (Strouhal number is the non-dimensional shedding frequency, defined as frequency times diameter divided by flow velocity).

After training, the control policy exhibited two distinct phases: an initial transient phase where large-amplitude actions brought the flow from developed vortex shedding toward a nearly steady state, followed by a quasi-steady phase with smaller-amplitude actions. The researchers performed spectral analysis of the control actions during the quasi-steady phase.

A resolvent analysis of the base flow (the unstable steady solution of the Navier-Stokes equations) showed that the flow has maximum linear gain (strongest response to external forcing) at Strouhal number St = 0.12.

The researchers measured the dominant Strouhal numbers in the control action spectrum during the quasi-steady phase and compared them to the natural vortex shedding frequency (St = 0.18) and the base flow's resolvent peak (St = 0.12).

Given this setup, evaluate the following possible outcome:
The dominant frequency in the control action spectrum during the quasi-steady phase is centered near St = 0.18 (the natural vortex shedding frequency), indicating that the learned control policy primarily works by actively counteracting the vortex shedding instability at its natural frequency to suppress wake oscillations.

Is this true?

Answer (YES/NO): NO